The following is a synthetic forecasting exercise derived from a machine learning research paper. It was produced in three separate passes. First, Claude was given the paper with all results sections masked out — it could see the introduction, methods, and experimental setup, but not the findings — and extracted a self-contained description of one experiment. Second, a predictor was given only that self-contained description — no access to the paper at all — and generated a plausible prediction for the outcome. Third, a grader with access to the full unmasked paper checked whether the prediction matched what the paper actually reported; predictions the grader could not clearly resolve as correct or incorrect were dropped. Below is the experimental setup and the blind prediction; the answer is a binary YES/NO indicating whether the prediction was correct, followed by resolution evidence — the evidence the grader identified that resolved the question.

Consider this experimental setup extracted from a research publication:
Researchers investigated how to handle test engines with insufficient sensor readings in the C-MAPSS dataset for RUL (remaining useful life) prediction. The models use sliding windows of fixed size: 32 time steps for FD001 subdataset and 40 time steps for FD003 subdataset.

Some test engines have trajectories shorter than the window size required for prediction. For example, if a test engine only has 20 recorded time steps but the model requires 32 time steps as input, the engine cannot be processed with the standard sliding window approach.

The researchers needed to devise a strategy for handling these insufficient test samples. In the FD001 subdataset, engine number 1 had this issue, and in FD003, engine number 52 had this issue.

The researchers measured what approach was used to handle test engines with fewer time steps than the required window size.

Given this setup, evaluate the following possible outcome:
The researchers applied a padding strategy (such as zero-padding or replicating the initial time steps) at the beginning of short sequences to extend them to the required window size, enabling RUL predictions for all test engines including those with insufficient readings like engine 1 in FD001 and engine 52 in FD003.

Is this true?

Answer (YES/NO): YES